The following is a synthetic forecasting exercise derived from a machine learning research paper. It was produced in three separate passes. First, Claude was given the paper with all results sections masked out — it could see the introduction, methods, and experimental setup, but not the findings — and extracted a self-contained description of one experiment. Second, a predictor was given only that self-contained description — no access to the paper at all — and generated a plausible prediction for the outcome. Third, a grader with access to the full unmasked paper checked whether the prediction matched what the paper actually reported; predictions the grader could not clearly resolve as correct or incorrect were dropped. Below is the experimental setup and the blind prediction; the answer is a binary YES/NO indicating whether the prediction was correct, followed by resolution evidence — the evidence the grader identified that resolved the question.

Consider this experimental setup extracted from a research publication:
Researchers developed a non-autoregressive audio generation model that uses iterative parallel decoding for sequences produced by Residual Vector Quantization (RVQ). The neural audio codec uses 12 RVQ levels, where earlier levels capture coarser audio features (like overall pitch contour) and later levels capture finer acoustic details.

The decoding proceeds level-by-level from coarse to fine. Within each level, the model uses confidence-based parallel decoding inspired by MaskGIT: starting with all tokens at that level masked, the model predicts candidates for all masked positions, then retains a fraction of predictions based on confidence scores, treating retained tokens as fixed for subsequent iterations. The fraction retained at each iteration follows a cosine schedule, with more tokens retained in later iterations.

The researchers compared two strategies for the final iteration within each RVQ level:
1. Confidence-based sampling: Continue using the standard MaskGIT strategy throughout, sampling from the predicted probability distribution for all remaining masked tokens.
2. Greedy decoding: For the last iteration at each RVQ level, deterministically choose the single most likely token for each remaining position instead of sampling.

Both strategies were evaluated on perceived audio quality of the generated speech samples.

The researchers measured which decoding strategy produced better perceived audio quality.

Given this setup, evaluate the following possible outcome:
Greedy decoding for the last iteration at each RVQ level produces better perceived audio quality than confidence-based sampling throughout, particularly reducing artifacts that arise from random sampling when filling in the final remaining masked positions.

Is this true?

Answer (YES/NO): YES